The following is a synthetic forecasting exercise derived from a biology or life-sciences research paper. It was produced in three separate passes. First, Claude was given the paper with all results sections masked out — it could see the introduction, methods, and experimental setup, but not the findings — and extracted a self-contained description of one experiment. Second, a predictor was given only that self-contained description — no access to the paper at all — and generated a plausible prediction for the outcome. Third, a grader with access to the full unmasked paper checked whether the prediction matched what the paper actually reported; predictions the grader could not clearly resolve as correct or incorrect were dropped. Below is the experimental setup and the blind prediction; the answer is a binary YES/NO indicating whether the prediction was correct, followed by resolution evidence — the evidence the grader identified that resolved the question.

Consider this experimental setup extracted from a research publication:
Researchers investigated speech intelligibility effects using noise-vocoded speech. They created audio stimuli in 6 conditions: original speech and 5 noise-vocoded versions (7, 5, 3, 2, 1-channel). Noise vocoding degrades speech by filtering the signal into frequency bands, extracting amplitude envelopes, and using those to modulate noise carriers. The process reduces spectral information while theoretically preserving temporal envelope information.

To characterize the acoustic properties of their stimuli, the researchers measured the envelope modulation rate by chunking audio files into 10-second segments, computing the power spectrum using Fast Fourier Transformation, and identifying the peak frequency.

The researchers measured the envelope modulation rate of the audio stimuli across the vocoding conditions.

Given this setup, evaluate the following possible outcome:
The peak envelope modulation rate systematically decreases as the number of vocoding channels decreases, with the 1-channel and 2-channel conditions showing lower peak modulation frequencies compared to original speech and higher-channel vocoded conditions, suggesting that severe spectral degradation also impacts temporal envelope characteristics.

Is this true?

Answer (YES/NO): YES